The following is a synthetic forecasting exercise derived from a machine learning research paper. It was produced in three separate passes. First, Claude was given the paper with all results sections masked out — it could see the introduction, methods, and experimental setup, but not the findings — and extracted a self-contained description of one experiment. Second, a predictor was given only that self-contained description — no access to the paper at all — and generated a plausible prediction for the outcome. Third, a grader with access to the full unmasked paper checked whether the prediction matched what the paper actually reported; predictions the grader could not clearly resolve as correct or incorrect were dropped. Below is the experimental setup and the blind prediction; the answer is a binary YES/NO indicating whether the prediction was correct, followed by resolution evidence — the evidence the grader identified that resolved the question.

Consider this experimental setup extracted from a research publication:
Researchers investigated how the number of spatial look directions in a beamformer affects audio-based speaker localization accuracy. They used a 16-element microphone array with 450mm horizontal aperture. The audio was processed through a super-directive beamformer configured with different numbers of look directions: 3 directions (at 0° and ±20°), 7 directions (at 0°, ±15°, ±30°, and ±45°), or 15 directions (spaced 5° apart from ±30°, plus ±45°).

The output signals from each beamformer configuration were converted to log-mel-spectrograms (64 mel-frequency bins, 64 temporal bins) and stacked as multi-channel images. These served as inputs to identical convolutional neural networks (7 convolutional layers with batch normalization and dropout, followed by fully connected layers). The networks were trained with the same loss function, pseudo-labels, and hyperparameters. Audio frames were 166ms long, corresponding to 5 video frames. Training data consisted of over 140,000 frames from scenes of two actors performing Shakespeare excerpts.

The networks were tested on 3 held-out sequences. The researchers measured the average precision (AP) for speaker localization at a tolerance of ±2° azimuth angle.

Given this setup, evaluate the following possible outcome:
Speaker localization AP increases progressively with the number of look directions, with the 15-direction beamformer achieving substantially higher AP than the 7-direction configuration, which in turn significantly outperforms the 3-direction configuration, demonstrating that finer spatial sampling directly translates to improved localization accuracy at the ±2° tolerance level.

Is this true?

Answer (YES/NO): YES